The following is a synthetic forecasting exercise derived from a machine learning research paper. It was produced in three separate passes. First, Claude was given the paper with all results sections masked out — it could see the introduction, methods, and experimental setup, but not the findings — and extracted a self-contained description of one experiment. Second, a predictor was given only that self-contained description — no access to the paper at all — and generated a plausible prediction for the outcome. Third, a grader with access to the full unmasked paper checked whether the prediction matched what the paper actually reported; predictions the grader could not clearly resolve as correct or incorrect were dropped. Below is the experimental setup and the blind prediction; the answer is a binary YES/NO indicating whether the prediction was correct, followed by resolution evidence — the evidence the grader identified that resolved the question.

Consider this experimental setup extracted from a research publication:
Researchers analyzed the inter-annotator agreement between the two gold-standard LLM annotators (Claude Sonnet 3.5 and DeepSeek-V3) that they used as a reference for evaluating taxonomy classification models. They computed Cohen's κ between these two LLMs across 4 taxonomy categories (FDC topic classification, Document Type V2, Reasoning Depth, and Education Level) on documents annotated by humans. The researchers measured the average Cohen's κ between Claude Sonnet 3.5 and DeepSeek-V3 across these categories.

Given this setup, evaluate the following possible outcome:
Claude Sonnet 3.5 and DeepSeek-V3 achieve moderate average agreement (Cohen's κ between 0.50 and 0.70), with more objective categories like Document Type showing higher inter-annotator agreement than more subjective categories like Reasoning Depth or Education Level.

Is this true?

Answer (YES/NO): NO